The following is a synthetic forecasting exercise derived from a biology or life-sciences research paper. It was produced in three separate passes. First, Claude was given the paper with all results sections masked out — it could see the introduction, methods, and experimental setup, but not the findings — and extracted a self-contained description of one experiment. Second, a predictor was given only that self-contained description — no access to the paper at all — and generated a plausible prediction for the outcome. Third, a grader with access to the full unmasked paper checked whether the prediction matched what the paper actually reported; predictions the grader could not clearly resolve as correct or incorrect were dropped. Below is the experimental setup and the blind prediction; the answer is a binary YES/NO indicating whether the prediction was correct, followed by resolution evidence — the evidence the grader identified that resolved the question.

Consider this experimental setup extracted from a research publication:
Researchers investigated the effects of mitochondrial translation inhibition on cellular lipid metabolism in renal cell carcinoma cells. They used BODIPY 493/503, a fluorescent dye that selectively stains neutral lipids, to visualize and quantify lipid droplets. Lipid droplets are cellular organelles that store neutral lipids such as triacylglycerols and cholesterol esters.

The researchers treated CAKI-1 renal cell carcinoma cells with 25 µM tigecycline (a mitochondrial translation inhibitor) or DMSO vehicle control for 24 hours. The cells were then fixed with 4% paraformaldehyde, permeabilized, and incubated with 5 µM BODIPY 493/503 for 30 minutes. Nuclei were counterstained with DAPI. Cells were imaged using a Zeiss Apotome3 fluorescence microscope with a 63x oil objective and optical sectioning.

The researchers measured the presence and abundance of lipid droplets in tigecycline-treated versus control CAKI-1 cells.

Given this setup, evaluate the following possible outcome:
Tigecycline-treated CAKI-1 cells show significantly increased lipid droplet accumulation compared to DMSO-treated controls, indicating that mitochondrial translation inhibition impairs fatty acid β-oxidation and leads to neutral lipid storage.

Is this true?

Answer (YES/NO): YES